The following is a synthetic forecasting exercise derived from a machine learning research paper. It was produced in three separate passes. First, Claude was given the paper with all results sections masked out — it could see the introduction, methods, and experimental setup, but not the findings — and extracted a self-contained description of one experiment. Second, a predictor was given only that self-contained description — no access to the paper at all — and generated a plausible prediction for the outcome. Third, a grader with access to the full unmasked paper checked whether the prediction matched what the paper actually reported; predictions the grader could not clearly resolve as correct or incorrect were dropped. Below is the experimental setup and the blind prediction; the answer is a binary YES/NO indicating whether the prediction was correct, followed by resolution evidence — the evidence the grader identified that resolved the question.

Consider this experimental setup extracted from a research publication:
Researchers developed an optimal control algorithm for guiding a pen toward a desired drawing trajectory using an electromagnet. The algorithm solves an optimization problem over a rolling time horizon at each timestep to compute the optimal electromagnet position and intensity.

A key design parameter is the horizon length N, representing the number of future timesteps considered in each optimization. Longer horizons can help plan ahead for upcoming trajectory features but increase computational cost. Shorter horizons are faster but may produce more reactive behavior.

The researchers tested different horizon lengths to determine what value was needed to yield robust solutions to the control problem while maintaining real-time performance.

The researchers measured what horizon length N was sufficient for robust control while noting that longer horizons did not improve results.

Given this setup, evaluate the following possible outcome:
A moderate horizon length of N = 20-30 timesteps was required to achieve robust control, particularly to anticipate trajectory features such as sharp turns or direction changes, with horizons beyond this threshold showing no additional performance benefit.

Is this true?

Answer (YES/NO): NO